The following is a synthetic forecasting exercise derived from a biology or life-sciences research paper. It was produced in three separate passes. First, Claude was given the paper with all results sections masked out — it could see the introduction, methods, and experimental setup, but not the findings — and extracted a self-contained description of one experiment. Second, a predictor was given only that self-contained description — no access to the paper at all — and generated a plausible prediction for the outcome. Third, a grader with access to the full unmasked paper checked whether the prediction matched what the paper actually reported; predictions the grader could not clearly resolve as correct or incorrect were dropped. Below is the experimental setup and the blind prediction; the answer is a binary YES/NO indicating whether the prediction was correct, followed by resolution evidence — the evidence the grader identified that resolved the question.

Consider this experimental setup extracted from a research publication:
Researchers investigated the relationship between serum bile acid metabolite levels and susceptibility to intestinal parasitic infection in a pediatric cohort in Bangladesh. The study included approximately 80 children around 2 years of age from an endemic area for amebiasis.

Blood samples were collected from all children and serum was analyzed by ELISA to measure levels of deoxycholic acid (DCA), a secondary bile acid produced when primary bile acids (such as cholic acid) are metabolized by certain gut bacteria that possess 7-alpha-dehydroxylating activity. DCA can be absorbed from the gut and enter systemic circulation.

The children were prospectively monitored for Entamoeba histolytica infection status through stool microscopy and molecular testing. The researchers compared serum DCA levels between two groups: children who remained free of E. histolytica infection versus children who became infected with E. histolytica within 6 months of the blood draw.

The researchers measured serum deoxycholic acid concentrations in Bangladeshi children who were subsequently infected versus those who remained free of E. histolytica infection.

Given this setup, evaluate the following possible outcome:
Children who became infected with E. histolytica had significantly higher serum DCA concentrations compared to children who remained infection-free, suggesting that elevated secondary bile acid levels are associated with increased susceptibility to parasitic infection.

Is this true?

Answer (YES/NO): NO